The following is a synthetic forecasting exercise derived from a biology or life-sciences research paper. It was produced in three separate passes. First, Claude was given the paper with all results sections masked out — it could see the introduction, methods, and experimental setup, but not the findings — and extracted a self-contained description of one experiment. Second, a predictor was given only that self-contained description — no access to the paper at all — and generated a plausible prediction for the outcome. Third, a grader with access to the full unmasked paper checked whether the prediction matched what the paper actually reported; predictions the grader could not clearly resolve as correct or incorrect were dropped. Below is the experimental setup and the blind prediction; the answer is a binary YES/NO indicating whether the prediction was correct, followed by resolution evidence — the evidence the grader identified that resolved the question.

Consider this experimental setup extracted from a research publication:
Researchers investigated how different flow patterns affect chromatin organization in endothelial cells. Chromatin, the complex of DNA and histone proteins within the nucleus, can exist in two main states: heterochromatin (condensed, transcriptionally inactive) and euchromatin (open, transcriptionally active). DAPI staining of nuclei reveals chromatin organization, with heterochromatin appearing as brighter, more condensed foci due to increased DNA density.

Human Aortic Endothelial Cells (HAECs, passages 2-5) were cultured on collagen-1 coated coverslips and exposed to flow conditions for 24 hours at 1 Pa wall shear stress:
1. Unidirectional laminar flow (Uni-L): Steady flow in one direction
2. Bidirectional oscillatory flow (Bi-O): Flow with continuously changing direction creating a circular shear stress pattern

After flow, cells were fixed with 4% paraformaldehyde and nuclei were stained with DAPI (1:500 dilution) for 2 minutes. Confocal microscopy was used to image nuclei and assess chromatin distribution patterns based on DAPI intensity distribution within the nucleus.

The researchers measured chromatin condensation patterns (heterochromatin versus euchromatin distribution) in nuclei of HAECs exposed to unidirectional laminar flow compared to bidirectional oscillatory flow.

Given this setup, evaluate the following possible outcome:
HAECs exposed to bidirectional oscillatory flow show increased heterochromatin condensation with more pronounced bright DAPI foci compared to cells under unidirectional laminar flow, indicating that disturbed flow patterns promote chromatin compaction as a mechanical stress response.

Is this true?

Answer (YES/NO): YES